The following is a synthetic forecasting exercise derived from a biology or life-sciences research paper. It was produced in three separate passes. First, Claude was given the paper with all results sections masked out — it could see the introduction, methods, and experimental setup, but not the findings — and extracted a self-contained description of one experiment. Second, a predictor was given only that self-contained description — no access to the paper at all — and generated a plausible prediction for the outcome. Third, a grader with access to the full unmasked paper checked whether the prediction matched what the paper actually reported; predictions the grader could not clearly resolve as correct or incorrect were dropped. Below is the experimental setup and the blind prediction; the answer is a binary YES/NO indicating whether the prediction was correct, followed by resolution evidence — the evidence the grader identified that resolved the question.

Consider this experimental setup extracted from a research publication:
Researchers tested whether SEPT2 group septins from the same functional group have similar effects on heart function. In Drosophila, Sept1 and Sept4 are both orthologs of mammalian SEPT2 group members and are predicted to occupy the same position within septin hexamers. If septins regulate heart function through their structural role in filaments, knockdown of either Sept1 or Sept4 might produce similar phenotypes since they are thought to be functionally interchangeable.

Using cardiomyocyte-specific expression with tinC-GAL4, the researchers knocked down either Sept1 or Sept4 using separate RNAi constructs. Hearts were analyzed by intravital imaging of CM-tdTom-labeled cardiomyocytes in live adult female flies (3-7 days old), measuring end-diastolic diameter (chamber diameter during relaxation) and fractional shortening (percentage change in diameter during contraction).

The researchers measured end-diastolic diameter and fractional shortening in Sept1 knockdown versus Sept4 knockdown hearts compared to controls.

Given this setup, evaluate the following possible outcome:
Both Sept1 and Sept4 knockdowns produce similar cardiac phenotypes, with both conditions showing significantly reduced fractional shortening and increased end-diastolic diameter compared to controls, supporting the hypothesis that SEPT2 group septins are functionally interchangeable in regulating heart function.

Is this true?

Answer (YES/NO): YES